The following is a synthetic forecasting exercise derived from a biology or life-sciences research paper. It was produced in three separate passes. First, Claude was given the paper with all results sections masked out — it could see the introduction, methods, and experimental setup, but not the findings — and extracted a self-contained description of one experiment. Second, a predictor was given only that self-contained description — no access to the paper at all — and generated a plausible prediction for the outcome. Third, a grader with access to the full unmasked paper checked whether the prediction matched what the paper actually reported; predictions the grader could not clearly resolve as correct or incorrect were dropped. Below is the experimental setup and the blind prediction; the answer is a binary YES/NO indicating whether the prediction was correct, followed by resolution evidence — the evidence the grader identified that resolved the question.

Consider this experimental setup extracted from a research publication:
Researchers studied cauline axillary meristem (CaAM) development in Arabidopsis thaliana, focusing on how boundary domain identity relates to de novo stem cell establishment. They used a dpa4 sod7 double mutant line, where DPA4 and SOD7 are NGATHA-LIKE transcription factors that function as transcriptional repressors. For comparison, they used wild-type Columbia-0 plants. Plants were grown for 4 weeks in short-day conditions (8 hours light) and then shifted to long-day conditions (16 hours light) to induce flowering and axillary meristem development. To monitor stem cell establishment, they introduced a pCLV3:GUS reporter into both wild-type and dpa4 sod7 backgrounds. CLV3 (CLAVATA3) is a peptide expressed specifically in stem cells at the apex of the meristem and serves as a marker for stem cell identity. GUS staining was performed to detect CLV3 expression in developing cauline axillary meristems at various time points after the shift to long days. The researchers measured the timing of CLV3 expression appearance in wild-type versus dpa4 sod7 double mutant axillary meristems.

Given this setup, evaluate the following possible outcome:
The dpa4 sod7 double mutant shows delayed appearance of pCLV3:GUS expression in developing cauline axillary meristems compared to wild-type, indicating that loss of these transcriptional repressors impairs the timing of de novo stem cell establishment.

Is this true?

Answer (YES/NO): YES